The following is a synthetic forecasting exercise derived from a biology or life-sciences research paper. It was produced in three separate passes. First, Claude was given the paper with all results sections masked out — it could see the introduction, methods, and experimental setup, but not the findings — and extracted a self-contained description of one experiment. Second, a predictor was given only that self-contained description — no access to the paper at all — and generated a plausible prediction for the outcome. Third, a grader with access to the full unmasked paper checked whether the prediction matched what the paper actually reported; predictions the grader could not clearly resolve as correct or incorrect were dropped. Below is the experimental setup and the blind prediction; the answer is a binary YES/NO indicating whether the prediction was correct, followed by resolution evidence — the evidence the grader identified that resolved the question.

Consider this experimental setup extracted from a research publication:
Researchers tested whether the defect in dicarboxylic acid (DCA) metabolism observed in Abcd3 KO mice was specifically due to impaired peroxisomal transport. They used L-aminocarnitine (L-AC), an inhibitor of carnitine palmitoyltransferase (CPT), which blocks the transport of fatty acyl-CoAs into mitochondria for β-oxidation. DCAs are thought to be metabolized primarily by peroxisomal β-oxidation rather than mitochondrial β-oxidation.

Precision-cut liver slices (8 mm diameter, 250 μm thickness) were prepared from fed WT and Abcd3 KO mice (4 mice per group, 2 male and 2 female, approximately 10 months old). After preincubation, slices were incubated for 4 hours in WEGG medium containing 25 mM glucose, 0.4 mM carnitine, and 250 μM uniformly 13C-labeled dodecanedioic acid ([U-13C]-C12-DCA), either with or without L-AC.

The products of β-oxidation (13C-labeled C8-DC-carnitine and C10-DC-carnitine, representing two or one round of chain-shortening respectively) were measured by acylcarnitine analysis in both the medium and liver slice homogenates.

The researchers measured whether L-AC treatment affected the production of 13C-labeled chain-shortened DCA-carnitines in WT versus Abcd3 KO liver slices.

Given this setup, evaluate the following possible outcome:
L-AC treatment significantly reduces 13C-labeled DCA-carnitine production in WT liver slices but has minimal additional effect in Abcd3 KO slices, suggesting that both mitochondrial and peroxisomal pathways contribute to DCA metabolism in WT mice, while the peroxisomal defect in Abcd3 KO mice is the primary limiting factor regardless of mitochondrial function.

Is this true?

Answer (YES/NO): NO